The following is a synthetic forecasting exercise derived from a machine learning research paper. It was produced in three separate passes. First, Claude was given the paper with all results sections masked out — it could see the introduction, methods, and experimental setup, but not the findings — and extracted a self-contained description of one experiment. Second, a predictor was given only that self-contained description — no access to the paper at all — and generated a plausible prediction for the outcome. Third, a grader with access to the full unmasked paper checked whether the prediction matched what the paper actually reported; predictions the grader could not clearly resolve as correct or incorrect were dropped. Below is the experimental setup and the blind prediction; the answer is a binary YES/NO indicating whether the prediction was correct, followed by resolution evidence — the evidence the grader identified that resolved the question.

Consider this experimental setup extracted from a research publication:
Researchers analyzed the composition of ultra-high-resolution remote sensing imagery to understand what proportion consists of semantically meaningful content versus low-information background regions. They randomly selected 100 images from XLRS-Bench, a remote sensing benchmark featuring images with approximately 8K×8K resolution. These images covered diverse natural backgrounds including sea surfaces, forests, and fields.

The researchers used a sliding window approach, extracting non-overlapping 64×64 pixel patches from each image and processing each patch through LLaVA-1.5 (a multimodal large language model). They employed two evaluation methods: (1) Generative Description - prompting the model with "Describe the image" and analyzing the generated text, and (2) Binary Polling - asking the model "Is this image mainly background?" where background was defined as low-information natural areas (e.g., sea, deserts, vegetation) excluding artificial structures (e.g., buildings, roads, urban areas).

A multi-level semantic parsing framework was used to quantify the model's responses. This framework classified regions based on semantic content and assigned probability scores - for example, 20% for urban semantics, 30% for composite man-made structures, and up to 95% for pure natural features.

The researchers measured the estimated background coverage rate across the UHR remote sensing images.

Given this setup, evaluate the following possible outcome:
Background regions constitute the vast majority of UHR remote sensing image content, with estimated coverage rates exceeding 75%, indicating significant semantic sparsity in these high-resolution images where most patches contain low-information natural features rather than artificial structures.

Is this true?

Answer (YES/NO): NO